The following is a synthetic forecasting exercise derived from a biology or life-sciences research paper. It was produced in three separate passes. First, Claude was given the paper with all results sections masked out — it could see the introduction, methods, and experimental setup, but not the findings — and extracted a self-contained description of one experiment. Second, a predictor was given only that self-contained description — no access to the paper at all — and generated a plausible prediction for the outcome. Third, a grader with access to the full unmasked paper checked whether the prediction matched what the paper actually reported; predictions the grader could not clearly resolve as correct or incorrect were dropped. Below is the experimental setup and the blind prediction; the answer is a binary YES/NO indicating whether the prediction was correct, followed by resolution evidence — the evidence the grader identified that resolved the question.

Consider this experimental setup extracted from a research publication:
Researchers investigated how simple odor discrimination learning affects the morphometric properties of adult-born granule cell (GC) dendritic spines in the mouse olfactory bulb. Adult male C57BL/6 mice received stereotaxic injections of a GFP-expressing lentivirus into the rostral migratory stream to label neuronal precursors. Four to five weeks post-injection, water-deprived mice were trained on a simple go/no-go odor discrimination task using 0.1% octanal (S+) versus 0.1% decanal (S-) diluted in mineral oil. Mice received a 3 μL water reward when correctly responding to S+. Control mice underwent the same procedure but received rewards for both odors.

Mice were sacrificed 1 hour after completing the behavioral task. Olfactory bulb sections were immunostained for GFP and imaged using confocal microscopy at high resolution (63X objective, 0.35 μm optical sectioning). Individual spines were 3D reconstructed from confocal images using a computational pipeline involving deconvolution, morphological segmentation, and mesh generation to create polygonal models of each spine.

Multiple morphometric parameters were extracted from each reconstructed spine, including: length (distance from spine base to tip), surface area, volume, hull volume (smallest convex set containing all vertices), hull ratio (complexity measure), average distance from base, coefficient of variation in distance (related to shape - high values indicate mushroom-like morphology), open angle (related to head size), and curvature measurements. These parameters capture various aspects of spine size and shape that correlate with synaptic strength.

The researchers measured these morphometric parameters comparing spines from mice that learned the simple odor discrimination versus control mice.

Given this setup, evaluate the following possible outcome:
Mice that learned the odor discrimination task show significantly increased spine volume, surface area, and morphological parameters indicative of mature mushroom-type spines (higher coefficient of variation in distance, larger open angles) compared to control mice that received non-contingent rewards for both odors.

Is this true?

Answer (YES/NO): NO